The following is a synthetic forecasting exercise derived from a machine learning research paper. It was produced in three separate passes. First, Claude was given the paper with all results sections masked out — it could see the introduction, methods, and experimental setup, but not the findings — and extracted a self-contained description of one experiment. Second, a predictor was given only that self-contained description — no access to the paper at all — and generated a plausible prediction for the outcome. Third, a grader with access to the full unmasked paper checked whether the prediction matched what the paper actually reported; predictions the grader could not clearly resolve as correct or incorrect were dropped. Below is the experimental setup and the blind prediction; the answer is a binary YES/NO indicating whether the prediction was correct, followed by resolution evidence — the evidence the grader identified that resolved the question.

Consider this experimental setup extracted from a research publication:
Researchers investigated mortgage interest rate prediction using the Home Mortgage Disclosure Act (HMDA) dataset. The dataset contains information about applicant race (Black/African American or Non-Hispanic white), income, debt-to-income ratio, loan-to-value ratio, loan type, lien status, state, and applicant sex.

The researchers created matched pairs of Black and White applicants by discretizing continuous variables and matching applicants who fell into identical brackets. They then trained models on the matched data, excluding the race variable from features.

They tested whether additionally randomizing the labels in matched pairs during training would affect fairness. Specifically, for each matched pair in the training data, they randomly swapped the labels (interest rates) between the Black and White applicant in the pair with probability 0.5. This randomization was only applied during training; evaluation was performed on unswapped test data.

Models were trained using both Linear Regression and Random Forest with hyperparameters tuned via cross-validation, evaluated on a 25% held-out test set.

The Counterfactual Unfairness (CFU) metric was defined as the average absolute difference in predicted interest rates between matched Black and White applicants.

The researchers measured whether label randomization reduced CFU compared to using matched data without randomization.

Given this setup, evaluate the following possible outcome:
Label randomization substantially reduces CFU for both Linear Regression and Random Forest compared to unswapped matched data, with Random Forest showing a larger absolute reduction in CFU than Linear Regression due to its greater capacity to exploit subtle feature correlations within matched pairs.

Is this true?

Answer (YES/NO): NO